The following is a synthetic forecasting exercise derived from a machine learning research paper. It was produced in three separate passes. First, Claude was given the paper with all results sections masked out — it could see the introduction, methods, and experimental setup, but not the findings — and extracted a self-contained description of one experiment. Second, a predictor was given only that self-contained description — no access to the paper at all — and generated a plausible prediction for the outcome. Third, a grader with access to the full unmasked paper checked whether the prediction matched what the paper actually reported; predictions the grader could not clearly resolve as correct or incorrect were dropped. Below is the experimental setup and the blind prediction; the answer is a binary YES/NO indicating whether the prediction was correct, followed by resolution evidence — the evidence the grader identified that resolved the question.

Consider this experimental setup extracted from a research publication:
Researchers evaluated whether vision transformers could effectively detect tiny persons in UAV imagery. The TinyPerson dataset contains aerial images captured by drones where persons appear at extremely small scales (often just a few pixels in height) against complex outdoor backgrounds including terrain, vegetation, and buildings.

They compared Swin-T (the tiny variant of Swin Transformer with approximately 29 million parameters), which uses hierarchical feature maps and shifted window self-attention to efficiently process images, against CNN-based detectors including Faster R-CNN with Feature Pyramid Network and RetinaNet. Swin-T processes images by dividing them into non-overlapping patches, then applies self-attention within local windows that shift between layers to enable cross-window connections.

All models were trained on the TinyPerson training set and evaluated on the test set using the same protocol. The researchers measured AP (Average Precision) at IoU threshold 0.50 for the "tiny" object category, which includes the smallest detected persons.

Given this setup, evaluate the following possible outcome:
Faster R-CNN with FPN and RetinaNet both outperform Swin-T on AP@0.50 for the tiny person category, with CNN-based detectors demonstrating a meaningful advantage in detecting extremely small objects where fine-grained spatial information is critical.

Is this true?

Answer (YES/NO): NO